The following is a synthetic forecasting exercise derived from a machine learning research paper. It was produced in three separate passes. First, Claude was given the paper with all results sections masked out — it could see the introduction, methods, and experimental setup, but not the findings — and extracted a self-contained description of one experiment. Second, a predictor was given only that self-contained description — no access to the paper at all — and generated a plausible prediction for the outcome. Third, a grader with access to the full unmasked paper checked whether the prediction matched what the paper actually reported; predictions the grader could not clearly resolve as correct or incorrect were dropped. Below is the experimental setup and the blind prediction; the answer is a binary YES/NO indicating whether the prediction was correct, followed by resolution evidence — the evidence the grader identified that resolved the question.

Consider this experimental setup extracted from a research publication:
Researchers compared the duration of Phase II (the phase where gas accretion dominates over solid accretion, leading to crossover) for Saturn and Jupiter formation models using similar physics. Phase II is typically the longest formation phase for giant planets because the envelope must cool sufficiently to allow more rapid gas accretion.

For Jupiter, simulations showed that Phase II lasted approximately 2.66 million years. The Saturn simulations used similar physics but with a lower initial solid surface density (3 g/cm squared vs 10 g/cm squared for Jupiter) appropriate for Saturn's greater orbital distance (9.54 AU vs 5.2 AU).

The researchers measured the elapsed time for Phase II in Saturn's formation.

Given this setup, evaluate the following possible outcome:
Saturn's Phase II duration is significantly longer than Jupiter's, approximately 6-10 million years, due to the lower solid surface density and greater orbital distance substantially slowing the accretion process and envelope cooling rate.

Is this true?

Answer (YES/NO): NO